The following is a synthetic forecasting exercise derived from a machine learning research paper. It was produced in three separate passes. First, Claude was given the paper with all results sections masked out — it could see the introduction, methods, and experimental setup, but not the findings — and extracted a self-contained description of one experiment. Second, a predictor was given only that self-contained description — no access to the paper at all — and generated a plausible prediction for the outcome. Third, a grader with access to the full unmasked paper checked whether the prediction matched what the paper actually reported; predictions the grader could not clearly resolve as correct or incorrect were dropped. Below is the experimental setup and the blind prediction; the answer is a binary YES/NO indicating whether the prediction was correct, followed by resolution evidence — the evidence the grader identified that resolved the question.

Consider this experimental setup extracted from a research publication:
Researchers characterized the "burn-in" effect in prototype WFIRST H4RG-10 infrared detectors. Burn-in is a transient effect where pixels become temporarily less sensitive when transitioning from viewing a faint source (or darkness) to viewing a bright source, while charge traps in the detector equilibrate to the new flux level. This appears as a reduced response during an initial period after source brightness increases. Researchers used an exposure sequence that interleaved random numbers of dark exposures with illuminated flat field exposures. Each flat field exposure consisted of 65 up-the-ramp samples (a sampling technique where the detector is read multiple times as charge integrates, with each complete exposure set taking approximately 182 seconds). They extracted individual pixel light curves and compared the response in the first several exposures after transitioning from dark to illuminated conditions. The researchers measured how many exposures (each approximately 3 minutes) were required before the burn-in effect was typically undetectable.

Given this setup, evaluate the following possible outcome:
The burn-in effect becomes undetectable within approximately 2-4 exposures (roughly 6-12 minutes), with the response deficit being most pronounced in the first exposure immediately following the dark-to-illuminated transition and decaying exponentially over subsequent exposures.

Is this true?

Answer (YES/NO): NO